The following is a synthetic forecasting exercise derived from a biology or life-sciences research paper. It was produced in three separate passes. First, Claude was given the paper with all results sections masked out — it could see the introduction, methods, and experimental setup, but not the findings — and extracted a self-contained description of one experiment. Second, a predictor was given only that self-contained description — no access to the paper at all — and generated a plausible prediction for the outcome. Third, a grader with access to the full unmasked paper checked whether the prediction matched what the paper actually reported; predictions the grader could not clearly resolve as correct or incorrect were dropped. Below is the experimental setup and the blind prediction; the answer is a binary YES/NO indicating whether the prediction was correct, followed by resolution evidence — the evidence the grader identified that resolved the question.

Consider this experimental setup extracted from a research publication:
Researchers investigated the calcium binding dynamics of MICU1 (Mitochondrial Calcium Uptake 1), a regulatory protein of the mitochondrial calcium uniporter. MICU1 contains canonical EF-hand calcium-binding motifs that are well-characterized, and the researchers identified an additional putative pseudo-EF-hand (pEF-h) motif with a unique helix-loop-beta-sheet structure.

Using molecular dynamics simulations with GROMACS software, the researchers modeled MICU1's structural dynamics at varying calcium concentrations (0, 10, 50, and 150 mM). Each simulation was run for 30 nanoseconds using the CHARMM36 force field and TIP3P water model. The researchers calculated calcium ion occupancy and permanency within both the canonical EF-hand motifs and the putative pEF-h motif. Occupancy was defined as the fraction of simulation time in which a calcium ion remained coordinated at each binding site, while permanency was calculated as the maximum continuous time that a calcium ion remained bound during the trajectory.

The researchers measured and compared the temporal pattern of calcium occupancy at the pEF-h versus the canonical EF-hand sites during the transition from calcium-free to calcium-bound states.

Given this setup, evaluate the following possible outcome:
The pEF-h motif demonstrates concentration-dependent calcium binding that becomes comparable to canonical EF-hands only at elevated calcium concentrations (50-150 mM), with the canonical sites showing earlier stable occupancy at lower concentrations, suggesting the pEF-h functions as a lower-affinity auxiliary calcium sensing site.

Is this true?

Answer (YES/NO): NO